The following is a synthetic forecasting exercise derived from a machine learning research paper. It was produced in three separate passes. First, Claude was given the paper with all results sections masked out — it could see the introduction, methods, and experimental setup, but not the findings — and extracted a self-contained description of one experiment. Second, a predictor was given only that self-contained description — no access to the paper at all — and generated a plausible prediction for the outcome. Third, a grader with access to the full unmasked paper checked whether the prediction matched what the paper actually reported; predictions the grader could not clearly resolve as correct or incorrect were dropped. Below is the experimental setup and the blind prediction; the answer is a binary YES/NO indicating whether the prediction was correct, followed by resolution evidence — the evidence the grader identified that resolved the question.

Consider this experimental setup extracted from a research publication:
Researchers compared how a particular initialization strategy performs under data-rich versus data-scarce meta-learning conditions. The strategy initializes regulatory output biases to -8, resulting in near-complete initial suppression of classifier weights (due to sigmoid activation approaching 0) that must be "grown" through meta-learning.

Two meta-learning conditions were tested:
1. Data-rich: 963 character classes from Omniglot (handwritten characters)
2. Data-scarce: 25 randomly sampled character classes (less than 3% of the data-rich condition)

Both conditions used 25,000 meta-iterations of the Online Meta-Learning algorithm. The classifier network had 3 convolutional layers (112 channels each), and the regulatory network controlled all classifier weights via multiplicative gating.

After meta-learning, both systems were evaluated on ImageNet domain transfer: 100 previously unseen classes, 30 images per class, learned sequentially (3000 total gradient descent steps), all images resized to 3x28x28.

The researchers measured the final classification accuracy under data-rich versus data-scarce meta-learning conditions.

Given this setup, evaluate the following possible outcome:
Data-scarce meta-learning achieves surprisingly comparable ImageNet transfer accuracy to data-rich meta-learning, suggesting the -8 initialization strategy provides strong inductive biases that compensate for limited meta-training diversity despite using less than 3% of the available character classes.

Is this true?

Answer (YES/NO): YES